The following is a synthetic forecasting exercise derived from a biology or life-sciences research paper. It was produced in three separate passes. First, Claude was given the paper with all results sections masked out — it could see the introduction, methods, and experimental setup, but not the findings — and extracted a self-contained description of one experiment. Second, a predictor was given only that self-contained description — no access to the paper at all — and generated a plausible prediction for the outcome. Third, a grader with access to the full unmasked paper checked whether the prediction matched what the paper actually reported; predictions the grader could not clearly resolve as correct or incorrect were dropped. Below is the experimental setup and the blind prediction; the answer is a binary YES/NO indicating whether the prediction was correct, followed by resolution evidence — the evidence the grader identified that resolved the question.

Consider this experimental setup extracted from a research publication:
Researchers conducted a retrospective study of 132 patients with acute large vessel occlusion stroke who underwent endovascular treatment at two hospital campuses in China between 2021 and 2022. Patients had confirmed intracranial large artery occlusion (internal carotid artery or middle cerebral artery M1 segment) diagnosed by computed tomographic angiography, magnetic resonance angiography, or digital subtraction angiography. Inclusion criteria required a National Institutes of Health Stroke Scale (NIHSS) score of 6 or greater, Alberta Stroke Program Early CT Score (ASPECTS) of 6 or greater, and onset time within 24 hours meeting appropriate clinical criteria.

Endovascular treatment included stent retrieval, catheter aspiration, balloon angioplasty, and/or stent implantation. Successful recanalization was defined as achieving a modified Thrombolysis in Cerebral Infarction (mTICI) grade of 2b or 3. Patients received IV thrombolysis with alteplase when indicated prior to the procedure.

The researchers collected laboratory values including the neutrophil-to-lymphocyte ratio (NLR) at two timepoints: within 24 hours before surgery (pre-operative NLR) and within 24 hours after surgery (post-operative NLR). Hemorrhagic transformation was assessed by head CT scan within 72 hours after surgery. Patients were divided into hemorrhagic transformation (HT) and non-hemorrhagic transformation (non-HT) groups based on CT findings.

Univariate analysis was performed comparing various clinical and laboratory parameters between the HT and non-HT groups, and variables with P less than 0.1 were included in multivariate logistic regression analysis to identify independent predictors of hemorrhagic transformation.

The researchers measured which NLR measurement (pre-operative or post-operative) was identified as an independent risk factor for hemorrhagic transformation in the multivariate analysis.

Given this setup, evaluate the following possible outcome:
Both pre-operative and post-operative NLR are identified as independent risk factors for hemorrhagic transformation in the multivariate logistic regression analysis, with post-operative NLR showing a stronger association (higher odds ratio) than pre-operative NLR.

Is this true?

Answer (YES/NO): NO